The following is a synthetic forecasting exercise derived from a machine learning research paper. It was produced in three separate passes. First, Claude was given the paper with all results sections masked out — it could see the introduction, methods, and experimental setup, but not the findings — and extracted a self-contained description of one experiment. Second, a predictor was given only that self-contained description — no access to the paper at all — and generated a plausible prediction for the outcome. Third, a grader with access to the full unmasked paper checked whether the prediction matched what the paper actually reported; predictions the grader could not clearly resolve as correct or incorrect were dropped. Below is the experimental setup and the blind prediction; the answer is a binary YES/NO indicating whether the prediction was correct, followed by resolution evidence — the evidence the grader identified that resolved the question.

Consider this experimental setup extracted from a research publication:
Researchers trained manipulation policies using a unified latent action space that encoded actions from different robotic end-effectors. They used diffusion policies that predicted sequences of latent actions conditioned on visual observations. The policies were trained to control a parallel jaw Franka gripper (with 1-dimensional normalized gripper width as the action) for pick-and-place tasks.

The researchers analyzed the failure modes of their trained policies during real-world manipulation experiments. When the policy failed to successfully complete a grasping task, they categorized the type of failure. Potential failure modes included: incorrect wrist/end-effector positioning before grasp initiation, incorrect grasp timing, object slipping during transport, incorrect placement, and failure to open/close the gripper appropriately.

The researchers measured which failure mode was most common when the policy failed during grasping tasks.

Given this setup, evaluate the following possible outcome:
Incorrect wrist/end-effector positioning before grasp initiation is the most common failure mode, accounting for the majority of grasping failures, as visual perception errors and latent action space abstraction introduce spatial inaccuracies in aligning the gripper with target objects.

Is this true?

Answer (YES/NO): YES